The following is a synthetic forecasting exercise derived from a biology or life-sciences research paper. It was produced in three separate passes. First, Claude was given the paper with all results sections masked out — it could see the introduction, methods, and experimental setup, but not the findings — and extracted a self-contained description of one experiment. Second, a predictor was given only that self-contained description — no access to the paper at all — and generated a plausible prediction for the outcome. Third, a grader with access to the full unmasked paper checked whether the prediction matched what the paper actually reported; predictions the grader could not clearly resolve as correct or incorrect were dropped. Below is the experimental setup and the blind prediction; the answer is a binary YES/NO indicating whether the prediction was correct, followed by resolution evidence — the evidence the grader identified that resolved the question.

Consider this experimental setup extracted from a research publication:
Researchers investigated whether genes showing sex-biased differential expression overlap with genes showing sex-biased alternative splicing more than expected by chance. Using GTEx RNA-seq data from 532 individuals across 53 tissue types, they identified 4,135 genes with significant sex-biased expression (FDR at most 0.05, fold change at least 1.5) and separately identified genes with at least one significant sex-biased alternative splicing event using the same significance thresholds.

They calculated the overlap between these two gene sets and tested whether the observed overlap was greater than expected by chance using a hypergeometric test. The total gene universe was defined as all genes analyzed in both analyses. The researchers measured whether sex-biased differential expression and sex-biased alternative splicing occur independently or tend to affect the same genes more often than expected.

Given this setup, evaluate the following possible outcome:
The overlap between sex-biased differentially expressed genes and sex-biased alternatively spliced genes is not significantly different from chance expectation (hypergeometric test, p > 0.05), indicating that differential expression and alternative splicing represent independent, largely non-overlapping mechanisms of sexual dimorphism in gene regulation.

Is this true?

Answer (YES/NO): NO